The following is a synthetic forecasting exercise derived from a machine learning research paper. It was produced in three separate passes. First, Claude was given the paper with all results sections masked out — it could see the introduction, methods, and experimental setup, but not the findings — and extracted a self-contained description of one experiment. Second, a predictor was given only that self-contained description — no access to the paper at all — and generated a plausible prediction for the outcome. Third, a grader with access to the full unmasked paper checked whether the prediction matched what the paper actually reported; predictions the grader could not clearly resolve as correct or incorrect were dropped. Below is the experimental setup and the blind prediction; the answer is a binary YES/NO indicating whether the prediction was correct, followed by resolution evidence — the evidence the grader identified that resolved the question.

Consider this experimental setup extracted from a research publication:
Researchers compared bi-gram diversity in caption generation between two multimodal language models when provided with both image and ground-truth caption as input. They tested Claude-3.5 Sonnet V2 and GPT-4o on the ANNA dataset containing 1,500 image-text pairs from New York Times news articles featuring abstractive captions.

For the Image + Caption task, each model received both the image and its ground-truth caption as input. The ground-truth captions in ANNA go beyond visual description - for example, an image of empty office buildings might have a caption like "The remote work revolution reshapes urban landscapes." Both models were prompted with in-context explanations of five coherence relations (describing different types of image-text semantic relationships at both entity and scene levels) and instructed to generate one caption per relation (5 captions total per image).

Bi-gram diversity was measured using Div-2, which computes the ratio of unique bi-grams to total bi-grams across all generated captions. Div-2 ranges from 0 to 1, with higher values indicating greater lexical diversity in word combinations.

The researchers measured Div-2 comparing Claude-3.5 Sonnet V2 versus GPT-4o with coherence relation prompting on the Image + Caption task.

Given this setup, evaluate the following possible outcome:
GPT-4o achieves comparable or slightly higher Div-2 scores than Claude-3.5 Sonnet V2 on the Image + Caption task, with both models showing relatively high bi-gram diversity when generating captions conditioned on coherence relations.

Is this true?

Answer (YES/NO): NO